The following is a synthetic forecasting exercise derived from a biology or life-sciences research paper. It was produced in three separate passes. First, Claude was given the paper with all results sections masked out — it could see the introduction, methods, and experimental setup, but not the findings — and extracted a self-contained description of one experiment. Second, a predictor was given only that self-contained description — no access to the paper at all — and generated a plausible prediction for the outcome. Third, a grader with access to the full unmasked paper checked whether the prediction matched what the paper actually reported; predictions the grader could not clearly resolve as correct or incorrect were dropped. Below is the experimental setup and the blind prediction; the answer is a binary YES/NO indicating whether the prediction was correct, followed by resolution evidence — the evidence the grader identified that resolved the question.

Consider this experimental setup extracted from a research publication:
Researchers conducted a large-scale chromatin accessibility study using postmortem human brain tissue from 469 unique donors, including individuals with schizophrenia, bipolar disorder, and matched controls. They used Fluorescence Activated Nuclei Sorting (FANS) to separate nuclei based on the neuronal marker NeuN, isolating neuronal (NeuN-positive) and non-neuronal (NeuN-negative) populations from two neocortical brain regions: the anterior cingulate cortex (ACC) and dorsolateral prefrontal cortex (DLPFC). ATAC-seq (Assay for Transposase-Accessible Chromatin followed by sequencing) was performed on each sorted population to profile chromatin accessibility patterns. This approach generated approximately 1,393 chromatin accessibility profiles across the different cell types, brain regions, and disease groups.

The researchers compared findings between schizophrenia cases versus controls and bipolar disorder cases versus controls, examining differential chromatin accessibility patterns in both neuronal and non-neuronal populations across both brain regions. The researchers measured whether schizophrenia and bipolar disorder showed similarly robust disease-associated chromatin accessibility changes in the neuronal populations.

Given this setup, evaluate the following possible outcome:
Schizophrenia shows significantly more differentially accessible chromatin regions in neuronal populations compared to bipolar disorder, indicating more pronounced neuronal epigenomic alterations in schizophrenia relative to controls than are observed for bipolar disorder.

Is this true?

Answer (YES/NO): YES